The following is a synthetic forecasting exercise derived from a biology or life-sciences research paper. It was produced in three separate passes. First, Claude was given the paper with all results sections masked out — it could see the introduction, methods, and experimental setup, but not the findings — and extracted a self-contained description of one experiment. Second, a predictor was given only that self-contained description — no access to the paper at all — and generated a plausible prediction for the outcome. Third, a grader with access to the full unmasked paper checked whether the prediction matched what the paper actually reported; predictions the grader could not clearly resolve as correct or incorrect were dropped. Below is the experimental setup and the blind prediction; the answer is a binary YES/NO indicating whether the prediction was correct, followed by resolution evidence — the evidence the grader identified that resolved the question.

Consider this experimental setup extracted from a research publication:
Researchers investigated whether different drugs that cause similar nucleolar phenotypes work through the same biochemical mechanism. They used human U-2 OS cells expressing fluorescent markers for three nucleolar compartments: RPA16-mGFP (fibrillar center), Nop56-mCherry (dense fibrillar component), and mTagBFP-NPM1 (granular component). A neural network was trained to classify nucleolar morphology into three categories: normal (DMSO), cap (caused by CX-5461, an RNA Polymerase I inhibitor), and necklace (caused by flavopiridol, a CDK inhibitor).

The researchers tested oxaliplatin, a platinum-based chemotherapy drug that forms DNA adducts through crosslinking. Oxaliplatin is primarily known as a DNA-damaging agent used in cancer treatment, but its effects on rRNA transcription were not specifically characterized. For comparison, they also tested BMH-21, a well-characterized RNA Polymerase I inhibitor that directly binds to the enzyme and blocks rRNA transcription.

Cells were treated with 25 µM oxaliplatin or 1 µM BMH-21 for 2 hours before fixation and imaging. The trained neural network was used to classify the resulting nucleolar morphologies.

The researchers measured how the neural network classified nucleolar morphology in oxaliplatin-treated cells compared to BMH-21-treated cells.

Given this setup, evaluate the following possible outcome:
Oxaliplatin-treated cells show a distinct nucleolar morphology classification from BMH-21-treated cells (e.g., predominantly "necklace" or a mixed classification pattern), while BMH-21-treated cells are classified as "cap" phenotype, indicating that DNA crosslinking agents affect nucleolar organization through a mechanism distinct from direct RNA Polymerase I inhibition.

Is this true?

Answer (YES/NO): NO